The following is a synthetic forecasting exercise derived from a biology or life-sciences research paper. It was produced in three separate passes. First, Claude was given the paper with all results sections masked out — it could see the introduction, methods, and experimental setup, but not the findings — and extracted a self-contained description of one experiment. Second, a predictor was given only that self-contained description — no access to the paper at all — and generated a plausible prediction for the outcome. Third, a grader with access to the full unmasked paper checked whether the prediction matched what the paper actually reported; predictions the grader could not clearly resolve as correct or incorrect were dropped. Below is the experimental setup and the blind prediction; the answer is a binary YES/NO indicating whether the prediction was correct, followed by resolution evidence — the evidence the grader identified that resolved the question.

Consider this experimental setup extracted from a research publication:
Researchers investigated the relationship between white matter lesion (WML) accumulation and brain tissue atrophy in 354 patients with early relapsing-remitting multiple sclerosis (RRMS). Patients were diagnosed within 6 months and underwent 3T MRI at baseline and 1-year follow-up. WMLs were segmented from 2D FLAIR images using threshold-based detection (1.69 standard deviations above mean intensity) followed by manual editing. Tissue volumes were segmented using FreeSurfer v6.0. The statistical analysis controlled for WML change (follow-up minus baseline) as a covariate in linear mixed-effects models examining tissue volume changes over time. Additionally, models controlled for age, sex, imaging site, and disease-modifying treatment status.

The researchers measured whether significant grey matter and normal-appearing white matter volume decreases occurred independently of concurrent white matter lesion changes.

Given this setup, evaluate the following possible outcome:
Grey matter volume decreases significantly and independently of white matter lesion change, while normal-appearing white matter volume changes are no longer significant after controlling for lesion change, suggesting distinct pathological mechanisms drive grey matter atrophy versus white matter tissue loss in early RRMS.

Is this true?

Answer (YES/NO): NO